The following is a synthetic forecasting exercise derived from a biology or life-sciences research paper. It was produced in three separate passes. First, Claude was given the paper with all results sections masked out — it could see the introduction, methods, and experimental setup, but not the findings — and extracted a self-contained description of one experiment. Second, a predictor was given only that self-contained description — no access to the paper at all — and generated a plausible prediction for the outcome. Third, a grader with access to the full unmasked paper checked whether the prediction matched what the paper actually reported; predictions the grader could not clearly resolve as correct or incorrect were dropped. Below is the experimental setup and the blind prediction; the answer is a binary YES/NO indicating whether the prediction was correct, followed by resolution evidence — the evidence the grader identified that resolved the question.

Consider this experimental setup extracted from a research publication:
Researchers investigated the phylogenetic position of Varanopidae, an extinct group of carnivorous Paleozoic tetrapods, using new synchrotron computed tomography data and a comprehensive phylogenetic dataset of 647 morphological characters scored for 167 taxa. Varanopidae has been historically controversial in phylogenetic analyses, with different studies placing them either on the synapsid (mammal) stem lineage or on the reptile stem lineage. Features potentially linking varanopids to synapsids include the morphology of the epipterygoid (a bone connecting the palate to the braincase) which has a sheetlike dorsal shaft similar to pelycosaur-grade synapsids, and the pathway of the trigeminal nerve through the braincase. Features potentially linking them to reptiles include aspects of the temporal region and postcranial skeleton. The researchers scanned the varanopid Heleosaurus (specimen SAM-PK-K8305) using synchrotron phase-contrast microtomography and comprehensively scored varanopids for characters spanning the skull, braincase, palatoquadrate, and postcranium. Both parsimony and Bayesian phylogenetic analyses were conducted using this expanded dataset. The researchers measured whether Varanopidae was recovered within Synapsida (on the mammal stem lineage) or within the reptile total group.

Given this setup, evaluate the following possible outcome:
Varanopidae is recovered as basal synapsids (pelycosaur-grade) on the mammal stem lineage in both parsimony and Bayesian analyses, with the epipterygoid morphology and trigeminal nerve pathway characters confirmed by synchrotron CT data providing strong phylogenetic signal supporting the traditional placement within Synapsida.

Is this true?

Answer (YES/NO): YES